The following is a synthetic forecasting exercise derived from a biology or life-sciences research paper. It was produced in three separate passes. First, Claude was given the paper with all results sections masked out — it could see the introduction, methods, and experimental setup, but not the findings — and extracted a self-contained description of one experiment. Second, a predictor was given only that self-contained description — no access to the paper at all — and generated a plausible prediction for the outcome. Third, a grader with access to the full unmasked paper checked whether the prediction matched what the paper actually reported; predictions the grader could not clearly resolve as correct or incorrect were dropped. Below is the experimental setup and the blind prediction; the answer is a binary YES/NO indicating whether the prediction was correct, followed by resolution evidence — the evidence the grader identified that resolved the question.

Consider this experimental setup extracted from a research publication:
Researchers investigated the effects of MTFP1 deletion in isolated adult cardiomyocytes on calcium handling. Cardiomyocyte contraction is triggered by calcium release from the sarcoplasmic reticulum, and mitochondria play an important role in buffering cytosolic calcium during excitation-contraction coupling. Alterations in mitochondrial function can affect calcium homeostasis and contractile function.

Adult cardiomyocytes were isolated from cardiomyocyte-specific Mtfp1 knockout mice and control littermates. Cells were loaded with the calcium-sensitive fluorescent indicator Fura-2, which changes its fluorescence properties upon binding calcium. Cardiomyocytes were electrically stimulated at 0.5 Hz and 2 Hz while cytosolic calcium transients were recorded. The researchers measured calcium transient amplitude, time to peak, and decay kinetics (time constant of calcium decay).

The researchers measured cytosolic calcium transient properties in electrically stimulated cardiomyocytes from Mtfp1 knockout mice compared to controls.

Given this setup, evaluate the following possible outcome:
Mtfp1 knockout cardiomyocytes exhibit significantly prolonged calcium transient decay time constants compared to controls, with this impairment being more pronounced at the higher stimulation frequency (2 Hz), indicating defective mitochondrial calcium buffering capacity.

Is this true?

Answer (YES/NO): NO